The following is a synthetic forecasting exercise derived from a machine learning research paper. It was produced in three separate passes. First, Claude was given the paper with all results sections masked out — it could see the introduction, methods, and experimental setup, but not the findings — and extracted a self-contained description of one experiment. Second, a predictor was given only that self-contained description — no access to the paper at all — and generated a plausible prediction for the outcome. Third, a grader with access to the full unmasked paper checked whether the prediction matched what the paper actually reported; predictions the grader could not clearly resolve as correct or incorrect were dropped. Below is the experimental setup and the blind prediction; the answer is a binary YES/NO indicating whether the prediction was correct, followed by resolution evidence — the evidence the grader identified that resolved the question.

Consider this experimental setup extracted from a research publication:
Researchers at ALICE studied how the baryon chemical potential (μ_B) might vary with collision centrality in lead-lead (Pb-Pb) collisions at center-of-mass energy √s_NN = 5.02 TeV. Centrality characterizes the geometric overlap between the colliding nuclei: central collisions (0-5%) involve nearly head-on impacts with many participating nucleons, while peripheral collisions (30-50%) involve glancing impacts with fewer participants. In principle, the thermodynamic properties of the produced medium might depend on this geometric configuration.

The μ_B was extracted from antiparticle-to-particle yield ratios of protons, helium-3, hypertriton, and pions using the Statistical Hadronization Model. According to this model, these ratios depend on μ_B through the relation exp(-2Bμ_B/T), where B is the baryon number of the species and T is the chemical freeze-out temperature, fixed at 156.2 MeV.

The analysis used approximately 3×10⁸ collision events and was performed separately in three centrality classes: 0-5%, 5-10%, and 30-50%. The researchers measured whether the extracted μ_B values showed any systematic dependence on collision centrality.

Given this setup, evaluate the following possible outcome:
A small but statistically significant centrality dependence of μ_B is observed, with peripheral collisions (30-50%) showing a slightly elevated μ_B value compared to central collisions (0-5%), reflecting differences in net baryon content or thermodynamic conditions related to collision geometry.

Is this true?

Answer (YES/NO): NO